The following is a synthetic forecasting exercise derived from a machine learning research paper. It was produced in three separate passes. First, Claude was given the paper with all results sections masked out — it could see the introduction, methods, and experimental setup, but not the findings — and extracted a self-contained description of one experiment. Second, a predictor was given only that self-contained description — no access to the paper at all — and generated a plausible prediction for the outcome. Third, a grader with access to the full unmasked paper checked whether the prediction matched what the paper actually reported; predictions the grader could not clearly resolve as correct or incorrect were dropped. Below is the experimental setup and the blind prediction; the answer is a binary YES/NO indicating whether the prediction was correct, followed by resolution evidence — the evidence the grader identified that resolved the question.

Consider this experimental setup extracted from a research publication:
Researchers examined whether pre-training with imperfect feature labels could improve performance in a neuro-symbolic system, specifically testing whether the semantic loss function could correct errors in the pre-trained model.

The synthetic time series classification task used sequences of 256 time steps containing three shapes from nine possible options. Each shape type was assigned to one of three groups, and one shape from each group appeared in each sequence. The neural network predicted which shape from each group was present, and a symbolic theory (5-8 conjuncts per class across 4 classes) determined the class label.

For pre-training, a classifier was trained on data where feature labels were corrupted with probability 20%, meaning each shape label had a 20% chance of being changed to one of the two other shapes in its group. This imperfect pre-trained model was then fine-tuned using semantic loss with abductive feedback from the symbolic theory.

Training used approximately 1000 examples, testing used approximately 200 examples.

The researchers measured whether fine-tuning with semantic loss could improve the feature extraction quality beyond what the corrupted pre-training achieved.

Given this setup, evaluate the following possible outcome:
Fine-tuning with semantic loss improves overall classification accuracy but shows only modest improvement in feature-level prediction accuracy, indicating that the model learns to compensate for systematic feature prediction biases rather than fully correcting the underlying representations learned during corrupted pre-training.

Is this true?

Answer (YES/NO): NO